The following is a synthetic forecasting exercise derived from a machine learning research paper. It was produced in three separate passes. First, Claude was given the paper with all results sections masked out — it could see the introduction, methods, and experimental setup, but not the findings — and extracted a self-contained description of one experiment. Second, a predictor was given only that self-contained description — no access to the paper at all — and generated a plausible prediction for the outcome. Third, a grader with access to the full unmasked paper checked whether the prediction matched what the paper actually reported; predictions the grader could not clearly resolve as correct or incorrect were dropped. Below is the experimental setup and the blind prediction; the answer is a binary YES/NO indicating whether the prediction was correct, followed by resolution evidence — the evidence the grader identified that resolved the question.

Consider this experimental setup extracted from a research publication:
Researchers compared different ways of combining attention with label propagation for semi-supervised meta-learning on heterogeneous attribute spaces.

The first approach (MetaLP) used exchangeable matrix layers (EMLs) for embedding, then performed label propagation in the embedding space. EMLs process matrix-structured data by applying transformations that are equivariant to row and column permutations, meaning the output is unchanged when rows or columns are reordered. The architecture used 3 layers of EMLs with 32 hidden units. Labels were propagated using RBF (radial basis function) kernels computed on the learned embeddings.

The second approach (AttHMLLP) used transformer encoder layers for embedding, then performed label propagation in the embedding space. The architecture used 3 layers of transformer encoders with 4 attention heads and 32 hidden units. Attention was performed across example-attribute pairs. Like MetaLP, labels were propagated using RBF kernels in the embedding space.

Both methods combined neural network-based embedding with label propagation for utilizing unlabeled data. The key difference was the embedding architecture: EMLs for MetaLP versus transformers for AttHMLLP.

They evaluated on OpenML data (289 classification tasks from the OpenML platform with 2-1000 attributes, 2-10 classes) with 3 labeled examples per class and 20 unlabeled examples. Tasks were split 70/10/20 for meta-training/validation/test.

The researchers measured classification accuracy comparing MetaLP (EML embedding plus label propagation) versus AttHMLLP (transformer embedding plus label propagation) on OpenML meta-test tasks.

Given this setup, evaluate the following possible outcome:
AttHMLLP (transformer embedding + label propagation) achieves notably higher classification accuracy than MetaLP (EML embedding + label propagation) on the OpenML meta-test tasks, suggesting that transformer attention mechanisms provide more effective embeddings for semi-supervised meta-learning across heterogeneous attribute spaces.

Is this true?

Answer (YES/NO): NO